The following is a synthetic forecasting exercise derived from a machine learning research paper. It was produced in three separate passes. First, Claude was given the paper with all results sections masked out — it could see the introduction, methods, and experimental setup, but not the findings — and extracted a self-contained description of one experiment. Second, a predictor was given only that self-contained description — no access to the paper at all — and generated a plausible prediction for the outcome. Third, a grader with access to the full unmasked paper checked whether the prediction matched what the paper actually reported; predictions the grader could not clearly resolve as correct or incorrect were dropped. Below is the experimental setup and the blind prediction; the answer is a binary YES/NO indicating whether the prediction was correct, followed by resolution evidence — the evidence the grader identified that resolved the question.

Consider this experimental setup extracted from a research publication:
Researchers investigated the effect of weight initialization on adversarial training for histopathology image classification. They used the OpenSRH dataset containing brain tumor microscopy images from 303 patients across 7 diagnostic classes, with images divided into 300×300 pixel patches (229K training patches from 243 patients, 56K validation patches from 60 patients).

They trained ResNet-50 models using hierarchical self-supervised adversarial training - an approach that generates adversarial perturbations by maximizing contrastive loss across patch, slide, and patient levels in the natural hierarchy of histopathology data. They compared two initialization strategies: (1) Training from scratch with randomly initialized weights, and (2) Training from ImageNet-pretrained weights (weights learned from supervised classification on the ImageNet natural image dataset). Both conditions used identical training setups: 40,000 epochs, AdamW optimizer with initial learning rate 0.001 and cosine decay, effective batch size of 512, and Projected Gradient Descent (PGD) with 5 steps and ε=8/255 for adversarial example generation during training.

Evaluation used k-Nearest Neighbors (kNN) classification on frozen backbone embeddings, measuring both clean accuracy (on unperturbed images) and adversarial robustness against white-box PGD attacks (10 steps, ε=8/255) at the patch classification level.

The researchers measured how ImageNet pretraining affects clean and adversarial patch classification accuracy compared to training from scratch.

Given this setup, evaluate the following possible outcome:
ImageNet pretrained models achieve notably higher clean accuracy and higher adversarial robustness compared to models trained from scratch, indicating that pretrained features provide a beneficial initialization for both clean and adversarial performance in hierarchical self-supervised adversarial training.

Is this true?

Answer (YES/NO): NO